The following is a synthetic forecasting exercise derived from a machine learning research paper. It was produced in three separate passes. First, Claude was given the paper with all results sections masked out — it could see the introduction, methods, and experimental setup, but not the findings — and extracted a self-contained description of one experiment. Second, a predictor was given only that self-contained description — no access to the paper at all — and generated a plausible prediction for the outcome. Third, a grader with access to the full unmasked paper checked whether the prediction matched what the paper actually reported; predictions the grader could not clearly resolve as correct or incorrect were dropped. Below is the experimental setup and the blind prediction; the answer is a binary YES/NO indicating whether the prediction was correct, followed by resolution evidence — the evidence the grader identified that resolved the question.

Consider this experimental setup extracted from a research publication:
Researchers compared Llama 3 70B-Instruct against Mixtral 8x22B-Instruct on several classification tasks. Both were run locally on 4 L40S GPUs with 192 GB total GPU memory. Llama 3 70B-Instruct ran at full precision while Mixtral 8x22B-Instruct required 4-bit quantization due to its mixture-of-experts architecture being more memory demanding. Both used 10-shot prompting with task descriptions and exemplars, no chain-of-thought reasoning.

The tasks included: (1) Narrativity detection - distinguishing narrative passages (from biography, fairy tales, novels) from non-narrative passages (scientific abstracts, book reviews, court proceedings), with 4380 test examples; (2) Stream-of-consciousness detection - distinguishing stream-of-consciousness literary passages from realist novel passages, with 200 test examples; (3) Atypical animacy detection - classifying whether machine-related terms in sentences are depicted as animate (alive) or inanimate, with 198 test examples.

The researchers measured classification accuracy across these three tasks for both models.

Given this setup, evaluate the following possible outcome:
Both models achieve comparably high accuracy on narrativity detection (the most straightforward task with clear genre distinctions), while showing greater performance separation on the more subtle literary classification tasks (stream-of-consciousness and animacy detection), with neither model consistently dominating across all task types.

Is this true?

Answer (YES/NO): NO